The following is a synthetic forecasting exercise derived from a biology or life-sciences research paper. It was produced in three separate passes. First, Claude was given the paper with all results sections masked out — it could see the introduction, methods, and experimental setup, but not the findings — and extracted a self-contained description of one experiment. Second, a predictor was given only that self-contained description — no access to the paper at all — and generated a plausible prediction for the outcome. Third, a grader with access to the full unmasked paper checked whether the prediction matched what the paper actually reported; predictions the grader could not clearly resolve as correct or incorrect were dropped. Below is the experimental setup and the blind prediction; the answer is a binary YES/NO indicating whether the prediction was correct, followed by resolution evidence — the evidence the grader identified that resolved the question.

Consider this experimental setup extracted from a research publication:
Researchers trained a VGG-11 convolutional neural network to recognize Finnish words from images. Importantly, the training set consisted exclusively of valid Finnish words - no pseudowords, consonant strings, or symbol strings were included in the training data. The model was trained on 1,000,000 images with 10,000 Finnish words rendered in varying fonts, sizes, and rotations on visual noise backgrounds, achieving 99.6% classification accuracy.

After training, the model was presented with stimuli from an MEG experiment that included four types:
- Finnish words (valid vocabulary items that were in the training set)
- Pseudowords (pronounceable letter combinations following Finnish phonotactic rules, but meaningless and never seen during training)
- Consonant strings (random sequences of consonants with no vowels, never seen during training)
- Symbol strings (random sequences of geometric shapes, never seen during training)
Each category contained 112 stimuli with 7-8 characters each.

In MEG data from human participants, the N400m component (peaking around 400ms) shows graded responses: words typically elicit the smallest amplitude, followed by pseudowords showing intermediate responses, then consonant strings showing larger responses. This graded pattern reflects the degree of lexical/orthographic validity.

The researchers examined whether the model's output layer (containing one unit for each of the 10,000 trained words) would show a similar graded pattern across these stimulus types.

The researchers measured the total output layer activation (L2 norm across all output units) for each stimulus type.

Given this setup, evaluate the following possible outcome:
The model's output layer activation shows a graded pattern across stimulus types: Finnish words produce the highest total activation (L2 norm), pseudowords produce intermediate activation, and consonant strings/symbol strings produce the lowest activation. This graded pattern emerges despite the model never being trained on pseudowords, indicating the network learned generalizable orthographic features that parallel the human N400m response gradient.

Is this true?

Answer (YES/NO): NO